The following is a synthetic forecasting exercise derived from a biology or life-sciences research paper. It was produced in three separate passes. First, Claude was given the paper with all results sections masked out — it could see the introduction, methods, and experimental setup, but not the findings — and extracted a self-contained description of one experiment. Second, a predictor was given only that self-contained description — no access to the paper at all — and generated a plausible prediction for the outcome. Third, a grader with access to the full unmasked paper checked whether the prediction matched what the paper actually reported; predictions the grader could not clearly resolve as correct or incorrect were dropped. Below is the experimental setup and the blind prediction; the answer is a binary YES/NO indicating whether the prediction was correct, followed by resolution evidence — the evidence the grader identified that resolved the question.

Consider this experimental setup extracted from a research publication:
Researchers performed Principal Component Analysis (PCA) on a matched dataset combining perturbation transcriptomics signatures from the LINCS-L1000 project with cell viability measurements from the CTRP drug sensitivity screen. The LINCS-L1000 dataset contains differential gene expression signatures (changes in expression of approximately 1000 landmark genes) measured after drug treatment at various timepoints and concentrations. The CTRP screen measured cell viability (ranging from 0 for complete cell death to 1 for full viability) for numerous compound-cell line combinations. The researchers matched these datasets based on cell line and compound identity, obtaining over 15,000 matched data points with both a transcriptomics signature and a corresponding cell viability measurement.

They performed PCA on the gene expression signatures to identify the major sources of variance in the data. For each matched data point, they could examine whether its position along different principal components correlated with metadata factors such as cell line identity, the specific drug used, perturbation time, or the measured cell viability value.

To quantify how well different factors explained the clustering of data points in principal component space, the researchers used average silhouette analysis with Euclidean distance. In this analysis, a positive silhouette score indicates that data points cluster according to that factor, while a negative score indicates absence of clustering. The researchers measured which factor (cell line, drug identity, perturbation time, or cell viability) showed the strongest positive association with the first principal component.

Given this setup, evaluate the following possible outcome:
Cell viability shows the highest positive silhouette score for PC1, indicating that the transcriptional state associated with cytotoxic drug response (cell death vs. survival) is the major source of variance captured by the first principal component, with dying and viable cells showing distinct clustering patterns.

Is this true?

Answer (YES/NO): NO